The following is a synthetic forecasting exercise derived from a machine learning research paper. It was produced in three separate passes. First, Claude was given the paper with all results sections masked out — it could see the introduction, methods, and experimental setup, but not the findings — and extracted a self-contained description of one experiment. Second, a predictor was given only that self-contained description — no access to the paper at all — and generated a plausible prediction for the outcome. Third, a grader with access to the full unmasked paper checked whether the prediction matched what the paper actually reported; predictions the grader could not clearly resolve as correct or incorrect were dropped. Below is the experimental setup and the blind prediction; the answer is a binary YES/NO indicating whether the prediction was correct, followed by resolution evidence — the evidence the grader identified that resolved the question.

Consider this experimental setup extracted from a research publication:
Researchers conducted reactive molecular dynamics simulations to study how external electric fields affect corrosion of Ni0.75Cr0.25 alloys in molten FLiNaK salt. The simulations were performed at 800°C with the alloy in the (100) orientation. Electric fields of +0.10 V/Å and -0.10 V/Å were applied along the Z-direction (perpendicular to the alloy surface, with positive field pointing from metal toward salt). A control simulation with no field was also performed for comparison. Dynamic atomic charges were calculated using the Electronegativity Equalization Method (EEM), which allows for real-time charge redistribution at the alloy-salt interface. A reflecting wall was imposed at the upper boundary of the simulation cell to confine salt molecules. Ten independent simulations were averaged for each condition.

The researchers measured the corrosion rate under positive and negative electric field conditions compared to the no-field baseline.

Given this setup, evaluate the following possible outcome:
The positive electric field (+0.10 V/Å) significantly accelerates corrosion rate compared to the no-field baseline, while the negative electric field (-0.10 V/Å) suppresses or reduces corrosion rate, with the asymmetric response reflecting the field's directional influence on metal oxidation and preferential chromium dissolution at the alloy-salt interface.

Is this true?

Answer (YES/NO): YES